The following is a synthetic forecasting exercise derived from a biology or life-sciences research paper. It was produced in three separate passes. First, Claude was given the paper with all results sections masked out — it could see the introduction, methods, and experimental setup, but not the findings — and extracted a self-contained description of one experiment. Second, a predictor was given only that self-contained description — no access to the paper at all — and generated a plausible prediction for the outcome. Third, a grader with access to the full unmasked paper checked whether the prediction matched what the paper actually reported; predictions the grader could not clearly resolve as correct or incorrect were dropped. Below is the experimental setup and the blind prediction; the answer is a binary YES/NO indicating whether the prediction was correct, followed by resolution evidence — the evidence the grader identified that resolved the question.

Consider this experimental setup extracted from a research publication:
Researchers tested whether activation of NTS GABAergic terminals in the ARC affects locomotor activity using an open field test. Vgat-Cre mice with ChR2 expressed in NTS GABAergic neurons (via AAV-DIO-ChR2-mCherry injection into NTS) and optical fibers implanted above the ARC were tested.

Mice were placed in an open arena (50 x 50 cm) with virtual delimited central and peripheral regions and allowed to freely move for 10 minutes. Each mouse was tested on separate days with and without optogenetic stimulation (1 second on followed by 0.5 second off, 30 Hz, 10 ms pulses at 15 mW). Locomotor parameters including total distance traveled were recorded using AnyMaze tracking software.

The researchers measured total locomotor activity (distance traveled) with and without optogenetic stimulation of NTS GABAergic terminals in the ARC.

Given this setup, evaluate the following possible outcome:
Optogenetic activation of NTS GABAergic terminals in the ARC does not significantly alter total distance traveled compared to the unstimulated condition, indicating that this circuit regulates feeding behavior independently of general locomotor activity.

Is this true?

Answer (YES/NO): YES